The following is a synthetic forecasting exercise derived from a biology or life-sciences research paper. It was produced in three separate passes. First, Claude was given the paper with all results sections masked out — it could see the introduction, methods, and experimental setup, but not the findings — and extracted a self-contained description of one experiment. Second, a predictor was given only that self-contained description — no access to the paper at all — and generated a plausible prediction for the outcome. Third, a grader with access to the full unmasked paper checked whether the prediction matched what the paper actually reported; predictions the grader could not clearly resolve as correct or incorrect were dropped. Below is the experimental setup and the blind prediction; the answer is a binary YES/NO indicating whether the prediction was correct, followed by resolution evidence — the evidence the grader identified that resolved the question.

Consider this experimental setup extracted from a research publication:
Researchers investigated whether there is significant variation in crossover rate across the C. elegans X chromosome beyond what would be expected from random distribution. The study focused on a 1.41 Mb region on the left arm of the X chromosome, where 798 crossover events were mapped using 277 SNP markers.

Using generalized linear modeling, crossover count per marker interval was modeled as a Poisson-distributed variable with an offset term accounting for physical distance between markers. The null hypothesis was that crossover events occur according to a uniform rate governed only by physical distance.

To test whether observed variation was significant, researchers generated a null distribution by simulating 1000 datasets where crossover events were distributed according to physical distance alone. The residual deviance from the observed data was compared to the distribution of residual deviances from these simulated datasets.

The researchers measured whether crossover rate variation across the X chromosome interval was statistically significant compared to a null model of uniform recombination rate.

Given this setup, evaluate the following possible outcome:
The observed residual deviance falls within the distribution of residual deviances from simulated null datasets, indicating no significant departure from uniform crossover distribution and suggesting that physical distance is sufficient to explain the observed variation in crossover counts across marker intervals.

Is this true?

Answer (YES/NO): NO